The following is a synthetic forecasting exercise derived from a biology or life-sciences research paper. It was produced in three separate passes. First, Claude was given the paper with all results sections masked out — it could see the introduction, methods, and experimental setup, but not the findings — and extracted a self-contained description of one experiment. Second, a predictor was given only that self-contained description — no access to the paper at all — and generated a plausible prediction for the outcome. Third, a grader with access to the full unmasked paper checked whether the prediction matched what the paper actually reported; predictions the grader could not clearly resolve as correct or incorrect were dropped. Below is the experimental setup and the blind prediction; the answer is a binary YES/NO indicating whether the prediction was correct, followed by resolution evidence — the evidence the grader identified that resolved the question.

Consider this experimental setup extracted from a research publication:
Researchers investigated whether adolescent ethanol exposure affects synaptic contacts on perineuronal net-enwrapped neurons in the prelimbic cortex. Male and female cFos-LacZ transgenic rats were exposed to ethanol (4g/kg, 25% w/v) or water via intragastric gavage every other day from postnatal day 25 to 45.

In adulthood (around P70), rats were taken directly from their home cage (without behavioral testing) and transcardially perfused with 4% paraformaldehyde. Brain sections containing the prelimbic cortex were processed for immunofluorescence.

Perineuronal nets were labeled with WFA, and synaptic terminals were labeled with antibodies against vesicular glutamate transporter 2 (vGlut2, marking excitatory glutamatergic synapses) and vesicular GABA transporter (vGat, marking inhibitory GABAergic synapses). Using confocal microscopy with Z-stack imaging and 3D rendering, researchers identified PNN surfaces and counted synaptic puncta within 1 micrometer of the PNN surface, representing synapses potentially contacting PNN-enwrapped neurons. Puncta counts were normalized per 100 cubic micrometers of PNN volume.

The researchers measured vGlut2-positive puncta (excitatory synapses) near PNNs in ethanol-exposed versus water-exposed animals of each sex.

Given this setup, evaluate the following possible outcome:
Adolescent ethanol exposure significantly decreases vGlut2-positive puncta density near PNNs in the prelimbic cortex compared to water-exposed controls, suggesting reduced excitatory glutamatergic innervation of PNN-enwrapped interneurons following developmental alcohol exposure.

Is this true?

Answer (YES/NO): NO